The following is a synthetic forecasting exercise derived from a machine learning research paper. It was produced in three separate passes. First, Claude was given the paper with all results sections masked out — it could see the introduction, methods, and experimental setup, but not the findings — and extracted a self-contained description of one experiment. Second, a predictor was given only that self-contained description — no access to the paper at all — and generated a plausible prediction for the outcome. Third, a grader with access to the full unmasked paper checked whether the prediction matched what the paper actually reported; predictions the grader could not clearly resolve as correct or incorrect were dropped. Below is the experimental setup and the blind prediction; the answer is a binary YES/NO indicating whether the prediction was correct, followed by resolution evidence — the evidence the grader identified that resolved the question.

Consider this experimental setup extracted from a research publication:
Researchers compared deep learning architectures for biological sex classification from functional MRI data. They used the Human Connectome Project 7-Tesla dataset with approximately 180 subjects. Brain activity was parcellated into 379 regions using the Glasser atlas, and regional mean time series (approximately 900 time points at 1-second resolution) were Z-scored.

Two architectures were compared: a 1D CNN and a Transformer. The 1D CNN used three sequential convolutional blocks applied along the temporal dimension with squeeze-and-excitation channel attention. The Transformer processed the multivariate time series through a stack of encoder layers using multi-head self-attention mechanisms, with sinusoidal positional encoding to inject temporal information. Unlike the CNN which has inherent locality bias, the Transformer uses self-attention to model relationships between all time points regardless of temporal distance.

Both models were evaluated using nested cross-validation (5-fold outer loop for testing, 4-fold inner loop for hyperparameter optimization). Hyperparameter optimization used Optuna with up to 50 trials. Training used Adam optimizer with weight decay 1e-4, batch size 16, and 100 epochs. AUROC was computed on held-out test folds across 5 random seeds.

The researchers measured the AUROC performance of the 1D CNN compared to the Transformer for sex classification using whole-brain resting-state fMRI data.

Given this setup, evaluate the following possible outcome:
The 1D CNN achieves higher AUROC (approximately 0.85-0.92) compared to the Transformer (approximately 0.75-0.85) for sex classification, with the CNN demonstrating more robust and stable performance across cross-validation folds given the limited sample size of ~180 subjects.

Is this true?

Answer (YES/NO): NO